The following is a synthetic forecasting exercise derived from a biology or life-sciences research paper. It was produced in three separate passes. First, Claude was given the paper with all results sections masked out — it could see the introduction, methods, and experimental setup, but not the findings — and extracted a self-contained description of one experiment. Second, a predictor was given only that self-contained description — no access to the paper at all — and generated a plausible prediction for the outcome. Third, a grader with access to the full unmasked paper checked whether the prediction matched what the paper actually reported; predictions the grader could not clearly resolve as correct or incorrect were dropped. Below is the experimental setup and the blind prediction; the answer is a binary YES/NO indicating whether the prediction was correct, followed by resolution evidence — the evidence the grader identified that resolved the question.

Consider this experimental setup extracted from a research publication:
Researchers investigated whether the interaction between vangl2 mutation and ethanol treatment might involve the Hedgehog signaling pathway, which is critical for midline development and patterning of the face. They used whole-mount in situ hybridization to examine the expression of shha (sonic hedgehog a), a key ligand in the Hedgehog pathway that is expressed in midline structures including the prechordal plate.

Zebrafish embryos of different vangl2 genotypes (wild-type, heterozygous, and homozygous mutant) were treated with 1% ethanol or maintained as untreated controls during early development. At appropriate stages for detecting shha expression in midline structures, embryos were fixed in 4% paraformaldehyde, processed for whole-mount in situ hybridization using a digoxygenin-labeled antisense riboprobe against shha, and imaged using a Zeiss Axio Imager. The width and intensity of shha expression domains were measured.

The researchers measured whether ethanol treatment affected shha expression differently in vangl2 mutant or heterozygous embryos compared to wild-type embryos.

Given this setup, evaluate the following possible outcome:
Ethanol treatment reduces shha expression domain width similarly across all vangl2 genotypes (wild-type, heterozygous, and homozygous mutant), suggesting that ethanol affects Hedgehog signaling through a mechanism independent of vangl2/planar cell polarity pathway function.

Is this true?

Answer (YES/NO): NO